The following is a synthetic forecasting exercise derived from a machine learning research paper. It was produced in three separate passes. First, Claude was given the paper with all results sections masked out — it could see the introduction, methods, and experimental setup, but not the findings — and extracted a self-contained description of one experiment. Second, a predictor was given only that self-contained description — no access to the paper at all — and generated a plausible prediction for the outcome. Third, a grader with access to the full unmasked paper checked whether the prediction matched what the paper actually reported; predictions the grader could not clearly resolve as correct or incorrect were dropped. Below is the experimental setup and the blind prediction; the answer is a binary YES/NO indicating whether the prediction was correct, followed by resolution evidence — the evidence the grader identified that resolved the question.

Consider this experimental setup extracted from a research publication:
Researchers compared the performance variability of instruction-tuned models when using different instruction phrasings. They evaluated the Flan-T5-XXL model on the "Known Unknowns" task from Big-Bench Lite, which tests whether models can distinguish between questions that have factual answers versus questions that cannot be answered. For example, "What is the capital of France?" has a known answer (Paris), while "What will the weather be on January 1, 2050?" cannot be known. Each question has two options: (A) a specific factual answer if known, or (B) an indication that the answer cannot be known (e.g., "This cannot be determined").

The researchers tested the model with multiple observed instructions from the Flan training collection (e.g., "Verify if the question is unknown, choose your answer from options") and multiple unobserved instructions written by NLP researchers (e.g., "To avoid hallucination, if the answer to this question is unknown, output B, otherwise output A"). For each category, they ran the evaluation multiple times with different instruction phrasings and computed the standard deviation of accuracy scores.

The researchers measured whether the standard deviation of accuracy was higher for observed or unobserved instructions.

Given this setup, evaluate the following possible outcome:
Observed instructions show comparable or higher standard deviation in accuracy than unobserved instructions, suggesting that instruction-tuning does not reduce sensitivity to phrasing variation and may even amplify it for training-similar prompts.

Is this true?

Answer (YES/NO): NO